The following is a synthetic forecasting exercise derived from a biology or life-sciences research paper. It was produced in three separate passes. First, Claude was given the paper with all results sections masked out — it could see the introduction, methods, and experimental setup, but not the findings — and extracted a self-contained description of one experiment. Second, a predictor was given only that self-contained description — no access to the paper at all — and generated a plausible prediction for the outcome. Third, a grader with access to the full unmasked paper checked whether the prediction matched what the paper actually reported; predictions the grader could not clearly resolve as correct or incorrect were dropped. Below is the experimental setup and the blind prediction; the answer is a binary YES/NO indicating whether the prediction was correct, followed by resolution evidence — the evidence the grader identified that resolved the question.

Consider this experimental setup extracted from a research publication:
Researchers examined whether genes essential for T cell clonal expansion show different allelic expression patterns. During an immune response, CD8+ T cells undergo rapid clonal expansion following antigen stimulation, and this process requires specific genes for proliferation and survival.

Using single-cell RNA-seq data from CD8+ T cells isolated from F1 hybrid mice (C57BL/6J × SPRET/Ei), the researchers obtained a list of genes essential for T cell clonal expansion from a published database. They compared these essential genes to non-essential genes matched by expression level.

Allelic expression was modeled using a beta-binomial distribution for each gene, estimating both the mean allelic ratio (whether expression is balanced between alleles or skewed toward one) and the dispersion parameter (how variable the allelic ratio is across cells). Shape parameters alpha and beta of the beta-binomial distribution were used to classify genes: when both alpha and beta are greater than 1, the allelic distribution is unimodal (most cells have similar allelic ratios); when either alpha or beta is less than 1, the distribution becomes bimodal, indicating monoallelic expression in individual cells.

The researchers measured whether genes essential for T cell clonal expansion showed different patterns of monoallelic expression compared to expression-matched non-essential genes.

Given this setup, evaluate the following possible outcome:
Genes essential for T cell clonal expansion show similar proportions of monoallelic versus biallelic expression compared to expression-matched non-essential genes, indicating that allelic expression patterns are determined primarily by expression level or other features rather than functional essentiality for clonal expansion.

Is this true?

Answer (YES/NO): NO